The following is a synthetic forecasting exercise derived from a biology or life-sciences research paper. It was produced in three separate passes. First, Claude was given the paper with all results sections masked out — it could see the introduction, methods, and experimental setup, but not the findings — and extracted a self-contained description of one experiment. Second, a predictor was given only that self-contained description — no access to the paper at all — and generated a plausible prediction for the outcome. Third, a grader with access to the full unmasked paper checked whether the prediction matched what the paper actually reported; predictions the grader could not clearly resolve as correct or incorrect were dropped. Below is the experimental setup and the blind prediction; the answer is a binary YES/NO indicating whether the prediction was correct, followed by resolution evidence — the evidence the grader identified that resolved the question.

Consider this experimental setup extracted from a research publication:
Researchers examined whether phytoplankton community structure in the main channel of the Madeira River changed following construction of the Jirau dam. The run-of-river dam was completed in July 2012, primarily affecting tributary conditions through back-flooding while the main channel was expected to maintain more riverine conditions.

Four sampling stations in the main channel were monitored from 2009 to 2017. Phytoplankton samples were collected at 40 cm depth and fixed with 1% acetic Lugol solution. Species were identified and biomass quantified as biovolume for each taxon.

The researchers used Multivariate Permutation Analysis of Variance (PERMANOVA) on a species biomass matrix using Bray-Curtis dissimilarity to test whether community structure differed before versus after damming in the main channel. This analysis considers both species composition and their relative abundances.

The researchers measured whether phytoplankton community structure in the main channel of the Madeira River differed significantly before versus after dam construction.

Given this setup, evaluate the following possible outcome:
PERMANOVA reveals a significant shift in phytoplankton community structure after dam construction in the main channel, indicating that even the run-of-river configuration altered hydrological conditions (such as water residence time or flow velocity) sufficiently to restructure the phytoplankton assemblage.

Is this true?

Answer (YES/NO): YES